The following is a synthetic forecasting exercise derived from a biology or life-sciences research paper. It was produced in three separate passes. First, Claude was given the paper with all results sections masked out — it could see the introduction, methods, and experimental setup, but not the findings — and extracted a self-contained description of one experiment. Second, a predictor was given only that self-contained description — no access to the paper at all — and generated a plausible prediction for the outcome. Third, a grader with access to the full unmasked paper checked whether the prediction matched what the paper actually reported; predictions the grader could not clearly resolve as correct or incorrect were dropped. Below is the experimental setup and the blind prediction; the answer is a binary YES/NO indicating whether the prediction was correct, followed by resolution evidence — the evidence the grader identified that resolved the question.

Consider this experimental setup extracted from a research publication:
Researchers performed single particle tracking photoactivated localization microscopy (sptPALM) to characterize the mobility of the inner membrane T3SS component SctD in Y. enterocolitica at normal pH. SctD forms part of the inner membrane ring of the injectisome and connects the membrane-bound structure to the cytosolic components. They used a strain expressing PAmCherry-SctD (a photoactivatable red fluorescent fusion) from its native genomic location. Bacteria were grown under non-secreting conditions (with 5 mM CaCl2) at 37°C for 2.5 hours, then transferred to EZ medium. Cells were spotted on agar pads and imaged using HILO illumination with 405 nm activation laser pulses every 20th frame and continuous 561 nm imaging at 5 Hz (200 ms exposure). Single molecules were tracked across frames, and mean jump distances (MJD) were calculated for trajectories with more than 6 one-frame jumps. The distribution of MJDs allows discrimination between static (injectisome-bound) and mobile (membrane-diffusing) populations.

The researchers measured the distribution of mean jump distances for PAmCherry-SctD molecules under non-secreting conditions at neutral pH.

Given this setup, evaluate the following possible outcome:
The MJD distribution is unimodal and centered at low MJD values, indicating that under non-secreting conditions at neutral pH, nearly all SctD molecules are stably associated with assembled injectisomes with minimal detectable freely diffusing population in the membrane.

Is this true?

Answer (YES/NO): NO